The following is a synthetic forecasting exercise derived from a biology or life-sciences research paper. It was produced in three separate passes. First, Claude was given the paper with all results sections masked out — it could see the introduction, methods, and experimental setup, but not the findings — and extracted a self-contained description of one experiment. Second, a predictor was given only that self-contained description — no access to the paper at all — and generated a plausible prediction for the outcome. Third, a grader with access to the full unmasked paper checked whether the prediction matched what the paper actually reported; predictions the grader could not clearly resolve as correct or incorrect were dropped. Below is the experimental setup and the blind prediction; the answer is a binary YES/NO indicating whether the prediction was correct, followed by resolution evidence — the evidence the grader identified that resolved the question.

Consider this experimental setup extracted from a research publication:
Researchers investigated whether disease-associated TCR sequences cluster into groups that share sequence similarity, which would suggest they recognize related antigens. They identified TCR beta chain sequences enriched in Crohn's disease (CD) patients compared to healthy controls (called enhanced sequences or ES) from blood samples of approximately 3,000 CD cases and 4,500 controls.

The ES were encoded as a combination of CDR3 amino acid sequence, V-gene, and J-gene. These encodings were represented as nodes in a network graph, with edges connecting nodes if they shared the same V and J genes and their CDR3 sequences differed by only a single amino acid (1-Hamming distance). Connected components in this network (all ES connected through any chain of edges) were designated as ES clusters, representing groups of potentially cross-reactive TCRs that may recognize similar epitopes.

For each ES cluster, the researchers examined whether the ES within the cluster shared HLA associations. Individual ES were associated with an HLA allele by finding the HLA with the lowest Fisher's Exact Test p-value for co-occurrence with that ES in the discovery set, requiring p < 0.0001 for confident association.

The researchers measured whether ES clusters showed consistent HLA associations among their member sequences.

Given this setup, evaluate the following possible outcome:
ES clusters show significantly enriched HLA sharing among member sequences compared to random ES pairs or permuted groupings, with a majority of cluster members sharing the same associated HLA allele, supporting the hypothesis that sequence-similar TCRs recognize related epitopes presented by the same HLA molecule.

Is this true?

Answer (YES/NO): NO